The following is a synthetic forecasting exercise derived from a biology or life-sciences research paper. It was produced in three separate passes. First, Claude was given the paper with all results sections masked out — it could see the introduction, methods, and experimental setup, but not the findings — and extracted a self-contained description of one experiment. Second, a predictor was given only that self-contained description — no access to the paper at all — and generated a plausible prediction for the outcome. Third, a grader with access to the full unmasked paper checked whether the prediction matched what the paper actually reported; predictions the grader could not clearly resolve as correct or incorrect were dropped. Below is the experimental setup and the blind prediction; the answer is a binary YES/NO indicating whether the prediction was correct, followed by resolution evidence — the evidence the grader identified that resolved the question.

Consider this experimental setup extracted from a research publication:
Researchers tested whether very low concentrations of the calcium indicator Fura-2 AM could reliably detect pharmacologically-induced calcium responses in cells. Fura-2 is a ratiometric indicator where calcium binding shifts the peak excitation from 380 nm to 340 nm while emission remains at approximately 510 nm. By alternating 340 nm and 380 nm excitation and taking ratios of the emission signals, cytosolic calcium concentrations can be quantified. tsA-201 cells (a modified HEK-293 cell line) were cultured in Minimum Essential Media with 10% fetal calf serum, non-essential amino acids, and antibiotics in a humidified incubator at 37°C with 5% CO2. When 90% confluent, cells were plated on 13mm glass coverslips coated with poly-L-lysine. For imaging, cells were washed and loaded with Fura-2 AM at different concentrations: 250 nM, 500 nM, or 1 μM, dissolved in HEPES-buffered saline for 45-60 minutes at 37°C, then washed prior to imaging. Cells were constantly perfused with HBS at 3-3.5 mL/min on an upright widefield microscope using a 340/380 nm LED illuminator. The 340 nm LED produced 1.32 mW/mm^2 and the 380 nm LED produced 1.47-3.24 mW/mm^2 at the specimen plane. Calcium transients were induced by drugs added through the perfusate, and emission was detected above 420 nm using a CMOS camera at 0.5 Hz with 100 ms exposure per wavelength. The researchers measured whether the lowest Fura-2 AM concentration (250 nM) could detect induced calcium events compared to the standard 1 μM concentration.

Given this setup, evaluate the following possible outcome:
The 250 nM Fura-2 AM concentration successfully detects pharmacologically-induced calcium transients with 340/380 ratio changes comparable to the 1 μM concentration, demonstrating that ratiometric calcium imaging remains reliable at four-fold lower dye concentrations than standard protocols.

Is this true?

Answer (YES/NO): YES